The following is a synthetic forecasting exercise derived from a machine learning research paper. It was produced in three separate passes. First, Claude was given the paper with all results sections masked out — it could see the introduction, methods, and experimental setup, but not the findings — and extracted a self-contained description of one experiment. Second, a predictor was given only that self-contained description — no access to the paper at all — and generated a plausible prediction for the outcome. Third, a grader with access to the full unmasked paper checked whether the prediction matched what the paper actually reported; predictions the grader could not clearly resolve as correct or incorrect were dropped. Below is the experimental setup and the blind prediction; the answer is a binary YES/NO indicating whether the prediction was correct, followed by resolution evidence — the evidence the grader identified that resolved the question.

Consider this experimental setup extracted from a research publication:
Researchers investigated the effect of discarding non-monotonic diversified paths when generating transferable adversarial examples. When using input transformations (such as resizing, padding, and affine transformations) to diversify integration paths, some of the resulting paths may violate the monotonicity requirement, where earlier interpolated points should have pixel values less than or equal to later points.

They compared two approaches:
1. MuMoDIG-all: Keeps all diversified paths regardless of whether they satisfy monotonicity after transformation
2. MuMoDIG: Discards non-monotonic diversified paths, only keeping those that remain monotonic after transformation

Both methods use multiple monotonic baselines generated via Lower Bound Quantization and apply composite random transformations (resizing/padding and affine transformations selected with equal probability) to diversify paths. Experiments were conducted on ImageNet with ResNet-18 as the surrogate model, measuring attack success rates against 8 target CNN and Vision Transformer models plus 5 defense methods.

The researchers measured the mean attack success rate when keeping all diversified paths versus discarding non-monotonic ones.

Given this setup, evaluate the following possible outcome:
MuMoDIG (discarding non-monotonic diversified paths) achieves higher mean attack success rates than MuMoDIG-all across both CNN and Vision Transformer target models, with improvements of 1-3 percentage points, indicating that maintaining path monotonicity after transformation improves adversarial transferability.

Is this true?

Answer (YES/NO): NO